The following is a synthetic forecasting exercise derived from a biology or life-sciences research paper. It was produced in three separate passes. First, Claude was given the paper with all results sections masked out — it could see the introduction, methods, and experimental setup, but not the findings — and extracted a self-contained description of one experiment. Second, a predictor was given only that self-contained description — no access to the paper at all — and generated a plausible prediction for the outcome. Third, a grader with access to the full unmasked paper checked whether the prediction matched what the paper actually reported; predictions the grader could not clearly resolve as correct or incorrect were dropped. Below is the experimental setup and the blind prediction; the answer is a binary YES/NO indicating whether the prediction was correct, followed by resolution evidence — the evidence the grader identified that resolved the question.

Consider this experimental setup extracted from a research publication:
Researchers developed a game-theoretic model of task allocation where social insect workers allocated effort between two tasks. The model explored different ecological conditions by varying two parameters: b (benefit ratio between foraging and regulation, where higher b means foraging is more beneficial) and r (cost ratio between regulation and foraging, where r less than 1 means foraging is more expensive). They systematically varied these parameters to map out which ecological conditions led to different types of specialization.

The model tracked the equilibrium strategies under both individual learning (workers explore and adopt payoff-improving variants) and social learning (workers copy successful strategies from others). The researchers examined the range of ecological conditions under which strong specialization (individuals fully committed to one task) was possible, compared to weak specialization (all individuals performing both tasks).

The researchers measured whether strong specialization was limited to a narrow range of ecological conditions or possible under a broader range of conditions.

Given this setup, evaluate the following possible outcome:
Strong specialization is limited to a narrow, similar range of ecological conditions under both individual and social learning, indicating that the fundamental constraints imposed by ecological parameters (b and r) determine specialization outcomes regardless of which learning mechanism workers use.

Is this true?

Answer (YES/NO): YES